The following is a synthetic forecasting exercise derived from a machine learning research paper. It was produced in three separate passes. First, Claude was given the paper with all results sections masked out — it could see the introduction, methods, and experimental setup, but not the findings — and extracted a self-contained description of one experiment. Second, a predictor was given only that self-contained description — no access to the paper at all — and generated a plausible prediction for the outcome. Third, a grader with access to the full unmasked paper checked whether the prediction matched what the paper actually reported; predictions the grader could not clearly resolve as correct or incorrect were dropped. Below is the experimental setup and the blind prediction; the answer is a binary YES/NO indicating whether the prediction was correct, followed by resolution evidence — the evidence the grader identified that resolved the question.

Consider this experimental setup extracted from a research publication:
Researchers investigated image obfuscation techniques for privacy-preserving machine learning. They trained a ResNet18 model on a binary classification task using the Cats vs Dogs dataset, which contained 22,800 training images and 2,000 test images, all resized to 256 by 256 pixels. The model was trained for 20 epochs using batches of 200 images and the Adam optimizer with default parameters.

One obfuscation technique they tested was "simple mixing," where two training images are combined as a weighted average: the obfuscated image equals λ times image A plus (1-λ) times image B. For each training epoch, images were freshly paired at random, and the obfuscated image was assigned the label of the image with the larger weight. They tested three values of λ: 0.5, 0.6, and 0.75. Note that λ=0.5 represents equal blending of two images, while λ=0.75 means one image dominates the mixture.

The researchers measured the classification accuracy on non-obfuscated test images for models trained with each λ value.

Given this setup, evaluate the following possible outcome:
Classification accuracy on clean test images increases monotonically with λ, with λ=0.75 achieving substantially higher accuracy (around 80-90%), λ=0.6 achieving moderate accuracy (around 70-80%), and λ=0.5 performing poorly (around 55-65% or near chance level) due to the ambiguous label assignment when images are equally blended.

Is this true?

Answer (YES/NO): NO